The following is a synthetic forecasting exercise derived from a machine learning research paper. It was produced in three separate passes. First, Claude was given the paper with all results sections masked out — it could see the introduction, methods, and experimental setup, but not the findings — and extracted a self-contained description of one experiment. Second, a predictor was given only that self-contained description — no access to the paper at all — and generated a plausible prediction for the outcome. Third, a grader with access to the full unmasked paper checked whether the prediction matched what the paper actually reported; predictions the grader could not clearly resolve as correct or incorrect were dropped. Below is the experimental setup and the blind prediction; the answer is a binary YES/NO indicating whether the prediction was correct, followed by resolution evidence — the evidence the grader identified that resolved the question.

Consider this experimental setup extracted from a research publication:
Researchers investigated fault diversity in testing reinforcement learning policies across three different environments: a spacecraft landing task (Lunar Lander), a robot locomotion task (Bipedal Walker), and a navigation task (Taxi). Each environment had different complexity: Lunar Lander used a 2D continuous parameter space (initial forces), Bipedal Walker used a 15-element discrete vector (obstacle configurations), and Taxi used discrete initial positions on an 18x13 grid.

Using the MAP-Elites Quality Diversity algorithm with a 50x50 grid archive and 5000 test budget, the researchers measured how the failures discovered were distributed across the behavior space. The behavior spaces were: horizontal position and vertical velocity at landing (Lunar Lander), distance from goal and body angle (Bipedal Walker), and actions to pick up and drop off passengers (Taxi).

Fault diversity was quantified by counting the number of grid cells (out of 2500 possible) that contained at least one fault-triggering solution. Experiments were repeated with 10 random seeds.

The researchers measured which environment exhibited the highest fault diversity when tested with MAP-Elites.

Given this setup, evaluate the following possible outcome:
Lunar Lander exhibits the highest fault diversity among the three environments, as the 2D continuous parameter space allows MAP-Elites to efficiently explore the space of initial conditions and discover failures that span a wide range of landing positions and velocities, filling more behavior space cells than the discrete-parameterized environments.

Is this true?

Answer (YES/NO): YES